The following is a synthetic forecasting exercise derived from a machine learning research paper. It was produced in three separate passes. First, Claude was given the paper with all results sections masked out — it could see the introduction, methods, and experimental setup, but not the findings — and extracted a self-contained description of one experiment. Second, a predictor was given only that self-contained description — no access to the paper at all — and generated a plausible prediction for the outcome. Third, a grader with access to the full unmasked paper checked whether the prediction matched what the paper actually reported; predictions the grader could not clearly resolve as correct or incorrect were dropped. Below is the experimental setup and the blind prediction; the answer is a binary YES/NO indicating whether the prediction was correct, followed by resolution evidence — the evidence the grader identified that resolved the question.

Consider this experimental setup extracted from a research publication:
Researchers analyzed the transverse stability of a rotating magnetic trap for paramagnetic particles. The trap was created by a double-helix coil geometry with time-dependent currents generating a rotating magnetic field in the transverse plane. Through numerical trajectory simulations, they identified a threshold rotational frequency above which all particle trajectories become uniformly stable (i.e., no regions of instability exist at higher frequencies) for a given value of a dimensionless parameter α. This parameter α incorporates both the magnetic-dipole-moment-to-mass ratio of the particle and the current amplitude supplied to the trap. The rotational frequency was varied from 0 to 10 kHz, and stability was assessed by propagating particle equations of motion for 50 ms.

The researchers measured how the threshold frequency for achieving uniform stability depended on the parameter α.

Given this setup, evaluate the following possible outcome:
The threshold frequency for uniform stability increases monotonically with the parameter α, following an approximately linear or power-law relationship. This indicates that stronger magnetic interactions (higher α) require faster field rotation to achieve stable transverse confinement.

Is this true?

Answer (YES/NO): YES